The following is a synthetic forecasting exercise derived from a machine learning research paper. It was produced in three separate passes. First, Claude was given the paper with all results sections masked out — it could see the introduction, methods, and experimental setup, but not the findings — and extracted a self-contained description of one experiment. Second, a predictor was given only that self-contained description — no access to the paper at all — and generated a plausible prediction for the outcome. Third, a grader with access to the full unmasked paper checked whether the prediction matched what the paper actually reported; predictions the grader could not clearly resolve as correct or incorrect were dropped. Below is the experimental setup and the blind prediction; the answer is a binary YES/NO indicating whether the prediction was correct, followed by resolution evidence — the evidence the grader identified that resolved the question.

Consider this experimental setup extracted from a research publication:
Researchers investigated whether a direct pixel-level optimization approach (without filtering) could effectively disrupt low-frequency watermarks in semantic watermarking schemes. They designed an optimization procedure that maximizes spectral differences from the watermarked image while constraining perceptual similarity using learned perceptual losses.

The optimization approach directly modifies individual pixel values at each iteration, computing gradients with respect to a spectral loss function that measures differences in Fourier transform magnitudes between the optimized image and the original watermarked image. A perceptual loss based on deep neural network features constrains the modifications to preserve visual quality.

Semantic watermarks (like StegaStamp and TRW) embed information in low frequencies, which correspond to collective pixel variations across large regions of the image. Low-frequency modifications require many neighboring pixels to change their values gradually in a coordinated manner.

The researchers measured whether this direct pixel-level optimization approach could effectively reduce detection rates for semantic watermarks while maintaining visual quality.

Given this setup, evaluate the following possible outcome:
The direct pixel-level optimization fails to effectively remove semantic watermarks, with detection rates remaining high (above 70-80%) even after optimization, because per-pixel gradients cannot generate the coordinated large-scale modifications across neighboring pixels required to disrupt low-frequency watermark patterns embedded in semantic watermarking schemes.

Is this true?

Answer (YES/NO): YES